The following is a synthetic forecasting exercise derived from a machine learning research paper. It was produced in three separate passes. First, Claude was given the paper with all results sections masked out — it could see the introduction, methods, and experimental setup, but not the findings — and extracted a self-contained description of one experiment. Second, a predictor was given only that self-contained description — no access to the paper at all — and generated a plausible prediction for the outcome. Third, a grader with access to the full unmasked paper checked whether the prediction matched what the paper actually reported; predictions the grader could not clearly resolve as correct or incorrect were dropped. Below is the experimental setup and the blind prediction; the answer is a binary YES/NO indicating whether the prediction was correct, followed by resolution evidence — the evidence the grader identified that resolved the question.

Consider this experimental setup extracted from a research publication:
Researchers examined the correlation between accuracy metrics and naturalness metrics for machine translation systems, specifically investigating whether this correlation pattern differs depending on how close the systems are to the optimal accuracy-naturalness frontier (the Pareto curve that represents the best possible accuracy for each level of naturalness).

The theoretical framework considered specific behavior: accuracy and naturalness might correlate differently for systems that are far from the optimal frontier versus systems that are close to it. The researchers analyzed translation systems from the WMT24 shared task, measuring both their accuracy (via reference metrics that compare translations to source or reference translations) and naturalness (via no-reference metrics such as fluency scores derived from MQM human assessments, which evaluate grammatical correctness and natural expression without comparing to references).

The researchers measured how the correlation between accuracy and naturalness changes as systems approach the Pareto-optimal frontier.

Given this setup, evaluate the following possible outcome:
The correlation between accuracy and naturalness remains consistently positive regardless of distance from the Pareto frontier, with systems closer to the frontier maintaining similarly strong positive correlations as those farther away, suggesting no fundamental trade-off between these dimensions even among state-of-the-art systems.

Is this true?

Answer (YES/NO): NO